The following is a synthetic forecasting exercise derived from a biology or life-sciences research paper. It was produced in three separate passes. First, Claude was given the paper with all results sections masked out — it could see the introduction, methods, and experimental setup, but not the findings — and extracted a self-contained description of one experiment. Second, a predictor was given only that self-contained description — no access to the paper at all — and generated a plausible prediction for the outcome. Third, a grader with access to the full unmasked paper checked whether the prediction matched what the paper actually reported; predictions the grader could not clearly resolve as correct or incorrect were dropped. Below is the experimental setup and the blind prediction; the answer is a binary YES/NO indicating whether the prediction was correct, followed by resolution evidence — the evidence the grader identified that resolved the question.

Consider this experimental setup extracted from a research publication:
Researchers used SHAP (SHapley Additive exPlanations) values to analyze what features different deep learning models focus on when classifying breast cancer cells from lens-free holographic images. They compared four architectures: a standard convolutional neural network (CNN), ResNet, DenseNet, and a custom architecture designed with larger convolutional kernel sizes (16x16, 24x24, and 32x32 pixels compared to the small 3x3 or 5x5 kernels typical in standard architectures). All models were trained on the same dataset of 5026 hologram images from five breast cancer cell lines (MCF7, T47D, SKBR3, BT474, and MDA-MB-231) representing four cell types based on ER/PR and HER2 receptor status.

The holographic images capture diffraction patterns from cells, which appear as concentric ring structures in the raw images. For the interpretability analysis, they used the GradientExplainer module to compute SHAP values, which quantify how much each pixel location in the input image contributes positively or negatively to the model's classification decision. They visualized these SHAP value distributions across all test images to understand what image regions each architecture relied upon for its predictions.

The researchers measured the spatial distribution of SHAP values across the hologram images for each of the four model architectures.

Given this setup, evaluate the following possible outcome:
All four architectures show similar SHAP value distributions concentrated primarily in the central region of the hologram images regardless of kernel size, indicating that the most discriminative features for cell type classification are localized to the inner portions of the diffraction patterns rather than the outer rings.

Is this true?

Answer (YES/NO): NO